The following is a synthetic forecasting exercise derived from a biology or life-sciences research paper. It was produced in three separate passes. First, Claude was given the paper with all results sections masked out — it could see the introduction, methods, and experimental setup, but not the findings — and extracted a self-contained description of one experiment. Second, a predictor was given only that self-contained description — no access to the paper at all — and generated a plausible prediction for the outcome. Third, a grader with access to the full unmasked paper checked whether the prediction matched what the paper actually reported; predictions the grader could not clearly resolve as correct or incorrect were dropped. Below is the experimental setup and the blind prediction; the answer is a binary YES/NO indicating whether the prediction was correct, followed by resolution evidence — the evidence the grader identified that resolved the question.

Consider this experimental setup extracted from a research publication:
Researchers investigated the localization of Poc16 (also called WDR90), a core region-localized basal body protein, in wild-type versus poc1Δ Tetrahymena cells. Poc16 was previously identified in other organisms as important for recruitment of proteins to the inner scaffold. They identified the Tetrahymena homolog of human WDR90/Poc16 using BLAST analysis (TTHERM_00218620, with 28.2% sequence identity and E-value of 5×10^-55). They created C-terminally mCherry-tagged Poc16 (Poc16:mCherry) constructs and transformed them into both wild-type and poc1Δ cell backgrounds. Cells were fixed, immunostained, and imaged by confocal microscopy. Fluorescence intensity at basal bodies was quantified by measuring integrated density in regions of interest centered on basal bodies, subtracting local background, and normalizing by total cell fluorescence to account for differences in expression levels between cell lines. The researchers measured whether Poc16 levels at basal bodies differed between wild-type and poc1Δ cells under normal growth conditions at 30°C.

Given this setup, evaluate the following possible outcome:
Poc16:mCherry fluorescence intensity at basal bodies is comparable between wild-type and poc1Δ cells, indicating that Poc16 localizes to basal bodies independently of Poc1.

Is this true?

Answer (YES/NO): YES